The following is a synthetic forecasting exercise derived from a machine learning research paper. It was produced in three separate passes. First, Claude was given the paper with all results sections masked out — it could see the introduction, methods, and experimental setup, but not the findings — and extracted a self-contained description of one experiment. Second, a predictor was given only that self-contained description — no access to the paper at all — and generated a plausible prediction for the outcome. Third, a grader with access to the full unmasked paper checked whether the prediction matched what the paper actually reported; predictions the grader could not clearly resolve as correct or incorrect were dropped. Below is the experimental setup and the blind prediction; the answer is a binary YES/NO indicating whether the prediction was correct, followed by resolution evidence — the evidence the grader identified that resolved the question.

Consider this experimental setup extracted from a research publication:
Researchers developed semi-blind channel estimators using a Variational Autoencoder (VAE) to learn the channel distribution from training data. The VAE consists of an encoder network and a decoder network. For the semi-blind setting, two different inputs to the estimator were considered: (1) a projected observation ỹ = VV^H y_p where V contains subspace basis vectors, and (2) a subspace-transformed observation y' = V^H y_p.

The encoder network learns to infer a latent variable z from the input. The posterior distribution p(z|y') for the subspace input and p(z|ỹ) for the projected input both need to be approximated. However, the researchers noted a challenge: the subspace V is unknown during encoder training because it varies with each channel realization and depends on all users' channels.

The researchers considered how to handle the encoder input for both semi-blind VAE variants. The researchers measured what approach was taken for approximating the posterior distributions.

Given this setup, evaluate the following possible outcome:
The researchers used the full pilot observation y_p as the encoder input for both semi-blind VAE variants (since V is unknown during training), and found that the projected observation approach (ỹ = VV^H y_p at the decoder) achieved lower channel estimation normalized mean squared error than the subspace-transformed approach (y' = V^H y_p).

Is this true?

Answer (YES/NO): NO